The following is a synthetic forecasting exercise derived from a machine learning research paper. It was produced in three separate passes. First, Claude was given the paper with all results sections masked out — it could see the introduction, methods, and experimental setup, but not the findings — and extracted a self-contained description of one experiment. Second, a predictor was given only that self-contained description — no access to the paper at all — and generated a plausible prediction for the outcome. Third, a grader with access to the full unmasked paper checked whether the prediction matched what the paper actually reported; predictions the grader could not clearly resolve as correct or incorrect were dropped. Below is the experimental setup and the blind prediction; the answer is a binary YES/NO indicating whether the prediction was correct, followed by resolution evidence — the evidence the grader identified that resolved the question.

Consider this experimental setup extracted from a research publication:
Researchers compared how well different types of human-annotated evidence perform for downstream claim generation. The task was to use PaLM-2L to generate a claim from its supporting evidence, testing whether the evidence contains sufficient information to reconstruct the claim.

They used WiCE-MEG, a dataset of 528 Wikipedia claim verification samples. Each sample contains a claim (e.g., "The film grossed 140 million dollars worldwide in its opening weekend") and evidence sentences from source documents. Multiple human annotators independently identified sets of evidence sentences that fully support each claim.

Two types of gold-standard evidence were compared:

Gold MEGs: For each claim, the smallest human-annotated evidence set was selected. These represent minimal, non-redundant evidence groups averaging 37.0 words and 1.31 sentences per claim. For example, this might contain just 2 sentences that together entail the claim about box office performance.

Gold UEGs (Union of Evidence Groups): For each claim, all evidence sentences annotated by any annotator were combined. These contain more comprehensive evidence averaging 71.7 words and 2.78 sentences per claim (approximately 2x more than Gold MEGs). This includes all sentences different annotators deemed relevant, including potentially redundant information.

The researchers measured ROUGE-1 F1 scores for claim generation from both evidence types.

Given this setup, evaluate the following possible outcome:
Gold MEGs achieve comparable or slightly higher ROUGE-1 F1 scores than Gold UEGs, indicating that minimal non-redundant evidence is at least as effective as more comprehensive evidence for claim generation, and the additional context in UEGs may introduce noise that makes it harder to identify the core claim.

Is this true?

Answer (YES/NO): NO